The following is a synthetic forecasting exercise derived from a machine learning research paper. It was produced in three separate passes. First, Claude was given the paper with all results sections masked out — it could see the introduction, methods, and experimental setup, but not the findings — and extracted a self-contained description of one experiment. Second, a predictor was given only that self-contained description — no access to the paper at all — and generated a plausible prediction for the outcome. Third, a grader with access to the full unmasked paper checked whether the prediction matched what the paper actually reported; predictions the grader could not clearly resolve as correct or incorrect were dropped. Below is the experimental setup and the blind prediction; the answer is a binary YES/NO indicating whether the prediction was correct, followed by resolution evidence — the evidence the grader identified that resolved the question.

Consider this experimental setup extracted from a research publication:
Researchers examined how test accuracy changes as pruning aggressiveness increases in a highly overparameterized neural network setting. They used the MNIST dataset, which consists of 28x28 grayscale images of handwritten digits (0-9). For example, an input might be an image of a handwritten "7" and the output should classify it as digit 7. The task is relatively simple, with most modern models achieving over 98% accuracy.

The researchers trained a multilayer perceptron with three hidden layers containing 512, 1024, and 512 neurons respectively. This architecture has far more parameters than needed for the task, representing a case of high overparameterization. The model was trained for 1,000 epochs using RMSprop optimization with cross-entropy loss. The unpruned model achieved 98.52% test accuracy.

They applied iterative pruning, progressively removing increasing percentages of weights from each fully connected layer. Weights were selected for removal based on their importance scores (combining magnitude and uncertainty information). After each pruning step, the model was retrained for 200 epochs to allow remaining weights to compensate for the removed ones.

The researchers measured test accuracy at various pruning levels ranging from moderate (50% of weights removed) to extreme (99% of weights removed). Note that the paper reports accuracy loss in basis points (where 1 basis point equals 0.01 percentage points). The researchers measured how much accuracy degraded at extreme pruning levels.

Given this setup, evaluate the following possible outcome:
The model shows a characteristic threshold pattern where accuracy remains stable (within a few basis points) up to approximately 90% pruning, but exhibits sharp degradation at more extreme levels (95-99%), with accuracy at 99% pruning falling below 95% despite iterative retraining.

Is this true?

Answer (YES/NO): NO